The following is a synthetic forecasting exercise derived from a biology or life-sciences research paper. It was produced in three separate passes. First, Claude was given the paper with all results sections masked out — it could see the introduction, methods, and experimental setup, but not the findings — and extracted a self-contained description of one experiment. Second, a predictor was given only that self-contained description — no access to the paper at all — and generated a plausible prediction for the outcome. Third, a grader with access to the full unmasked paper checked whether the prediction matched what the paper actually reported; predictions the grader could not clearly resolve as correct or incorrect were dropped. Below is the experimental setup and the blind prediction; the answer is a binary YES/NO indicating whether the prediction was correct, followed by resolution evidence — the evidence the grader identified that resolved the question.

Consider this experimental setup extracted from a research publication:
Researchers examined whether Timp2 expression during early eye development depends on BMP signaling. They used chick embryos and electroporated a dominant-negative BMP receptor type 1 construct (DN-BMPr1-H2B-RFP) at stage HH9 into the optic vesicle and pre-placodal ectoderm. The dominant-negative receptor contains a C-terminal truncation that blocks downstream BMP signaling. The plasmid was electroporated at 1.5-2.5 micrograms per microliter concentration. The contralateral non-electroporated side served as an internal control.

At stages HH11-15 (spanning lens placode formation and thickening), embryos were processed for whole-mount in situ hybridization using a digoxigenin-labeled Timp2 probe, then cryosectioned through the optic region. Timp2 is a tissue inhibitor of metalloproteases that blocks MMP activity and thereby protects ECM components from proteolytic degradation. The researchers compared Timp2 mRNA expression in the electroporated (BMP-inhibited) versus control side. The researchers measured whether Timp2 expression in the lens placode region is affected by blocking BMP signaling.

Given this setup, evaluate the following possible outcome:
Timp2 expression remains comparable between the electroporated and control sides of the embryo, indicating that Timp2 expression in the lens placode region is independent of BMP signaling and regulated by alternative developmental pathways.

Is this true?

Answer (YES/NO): NO